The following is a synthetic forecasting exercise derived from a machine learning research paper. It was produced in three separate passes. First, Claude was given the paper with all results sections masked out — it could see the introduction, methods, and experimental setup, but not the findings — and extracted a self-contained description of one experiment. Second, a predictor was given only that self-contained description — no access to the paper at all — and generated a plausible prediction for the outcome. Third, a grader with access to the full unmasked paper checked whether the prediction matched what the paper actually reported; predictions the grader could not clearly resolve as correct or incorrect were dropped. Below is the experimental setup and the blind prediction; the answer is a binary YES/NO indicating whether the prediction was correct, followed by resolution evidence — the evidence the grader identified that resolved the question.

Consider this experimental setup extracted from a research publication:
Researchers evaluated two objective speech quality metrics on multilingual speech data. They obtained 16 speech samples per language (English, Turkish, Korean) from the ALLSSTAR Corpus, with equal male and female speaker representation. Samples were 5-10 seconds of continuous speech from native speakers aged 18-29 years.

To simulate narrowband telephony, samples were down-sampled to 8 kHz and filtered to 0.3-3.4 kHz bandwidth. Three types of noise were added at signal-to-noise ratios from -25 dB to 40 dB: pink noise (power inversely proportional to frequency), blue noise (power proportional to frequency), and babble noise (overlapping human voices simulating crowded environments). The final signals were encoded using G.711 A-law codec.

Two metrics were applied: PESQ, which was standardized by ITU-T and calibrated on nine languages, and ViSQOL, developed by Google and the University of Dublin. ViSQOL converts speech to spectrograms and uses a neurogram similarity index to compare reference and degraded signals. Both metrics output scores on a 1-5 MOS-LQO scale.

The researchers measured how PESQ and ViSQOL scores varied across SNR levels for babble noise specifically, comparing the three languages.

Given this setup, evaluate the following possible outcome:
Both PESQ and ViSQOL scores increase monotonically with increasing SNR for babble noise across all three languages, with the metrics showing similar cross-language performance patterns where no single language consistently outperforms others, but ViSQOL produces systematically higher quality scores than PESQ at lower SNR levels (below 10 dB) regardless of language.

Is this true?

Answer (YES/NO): NO